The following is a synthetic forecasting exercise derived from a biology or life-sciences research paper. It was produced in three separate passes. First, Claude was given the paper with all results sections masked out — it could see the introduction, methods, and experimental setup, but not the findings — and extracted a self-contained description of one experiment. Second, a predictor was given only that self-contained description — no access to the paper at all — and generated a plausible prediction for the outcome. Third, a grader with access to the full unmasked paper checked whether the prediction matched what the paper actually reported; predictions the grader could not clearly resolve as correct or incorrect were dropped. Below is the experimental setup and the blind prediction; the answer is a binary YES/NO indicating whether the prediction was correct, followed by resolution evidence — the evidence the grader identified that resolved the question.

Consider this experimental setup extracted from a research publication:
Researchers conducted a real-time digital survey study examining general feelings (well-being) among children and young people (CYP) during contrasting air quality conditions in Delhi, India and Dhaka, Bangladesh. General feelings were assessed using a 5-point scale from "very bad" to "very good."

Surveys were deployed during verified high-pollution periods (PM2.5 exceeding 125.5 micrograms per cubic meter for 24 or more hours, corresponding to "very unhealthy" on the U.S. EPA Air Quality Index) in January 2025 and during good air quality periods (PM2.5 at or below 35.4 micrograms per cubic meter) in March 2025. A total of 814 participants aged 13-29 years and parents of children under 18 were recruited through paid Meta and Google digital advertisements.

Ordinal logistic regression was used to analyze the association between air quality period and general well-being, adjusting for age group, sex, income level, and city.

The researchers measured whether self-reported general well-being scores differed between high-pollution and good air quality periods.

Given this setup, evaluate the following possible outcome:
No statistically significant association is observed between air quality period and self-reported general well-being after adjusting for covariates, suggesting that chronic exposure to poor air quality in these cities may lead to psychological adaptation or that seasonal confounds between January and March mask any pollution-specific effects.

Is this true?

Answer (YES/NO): YES